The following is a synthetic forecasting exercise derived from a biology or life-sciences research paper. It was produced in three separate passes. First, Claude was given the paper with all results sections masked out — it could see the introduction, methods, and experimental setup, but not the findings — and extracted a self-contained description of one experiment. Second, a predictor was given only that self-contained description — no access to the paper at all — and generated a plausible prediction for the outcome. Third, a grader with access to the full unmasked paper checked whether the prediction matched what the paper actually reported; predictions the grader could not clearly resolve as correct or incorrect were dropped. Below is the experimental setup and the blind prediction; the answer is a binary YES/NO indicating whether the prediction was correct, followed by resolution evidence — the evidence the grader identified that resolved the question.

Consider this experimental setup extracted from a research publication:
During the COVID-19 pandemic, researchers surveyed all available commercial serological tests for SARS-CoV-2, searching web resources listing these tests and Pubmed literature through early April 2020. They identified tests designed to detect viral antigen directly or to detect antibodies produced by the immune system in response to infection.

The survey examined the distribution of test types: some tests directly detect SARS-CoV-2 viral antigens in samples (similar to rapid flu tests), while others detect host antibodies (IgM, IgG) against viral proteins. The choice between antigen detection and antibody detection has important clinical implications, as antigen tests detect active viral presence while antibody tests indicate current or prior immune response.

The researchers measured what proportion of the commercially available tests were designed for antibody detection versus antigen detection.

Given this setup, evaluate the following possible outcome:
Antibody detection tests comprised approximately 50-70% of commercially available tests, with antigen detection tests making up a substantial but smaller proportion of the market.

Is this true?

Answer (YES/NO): NO